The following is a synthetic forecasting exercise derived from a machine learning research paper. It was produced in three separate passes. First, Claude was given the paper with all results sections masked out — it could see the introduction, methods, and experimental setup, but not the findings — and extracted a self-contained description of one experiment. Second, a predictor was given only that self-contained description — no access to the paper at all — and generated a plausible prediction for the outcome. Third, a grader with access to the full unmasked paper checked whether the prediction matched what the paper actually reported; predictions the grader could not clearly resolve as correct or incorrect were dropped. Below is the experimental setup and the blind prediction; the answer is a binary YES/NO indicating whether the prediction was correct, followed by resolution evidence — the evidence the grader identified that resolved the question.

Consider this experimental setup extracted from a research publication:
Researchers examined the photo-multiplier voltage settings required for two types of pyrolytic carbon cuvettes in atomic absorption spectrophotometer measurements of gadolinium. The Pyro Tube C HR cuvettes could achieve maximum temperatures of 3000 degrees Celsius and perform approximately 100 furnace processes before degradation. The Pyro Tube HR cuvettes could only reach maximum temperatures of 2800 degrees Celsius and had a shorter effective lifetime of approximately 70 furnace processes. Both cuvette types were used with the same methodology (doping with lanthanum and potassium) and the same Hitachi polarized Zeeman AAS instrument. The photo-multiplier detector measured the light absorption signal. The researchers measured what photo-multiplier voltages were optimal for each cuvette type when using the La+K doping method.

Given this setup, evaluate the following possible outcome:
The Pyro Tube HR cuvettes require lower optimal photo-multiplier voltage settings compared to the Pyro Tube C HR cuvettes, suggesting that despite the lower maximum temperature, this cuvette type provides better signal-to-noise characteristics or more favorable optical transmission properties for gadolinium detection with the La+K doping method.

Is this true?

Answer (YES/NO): NO